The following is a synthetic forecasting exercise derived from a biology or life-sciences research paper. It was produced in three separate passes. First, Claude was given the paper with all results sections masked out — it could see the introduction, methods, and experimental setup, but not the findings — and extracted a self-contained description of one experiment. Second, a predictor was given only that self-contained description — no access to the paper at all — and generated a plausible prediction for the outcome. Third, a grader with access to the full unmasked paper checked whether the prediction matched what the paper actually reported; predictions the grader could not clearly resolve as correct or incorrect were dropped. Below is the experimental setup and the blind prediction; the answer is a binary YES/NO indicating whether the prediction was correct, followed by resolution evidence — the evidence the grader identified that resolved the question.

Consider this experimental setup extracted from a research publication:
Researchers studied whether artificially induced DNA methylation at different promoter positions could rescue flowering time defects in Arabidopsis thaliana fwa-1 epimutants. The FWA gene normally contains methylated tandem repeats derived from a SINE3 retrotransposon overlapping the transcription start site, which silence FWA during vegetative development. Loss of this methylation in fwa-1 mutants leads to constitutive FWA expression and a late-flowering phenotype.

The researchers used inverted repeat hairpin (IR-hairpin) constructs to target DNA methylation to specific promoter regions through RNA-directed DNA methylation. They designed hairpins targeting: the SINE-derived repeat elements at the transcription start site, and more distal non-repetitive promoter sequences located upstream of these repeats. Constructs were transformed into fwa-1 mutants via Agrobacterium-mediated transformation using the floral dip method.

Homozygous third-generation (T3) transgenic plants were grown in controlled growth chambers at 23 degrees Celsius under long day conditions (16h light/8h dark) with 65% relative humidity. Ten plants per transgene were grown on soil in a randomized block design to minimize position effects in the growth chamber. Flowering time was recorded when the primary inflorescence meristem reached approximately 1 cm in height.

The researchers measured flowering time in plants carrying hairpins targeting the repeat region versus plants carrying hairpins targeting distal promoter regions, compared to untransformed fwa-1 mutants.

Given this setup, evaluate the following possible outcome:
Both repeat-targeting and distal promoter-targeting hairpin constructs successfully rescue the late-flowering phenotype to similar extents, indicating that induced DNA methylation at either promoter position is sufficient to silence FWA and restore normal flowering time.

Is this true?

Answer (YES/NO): NO